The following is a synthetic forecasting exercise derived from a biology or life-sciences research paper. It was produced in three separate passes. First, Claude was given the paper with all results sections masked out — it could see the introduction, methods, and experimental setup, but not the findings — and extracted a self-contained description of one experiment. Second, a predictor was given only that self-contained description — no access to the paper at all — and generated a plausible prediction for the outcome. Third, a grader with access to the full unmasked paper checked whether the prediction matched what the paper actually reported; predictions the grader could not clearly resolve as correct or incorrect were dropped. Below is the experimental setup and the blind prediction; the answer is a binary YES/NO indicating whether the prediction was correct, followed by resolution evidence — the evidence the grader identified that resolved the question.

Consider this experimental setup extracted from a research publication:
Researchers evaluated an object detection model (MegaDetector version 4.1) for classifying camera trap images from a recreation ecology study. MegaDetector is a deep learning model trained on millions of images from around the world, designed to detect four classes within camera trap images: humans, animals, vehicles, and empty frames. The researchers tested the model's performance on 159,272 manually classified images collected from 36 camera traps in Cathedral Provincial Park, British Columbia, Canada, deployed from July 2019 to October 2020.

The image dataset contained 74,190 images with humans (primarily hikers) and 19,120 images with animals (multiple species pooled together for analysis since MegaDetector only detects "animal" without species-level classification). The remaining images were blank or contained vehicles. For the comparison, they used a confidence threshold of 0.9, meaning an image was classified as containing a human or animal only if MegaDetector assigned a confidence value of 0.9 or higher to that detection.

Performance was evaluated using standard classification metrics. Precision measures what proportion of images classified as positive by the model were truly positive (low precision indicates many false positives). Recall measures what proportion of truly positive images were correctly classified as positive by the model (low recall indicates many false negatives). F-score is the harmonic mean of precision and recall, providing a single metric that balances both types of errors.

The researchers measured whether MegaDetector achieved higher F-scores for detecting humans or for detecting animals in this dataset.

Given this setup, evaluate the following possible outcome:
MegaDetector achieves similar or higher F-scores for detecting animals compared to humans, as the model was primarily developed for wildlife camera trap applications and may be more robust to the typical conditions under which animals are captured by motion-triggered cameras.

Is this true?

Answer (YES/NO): NO